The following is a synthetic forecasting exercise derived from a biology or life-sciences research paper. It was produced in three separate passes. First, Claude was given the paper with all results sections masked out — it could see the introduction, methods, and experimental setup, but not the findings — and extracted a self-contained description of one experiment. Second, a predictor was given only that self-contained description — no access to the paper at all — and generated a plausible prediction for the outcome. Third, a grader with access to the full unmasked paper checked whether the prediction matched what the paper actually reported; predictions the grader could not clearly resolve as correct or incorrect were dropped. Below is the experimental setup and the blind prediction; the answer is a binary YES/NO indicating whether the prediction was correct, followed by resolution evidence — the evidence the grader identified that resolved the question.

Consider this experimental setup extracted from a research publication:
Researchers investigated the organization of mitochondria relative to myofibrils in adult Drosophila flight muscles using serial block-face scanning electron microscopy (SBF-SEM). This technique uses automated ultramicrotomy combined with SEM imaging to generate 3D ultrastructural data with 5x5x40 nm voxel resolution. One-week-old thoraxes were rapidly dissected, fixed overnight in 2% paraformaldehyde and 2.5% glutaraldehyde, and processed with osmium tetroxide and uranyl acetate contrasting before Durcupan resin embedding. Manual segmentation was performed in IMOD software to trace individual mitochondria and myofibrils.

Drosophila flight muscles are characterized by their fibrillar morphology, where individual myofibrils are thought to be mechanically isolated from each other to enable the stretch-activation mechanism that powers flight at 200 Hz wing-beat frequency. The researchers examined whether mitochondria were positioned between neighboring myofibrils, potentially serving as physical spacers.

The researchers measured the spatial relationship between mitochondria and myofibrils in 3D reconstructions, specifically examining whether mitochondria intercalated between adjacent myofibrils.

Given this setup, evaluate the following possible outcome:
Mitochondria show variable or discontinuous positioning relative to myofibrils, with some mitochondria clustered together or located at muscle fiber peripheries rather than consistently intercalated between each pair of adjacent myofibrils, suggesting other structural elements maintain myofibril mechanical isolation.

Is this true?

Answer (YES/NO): NO